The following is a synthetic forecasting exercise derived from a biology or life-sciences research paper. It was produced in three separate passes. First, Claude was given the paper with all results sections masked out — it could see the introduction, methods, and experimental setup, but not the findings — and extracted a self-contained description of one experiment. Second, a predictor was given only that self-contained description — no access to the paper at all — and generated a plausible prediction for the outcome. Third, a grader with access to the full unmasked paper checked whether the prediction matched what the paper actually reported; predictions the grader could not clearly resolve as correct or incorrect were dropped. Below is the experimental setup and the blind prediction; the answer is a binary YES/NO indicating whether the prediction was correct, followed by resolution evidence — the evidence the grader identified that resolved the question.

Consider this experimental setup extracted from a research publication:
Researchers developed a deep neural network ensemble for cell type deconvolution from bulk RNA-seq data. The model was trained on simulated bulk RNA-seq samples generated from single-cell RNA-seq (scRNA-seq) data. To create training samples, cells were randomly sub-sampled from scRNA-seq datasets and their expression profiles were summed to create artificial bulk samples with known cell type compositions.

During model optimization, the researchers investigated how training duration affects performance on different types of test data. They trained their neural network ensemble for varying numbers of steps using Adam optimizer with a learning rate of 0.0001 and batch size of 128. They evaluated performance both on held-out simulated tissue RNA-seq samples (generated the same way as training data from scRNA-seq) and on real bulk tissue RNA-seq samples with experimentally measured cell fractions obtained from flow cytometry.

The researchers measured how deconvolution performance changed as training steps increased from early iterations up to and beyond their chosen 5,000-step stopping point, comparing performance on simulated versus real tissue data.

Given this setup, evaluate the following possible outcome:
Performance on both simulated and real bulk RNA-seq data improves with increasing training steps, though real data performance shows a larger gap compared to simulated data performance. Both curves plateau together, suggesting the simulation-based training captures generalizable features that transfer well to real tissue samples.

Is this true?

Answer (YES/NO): NO